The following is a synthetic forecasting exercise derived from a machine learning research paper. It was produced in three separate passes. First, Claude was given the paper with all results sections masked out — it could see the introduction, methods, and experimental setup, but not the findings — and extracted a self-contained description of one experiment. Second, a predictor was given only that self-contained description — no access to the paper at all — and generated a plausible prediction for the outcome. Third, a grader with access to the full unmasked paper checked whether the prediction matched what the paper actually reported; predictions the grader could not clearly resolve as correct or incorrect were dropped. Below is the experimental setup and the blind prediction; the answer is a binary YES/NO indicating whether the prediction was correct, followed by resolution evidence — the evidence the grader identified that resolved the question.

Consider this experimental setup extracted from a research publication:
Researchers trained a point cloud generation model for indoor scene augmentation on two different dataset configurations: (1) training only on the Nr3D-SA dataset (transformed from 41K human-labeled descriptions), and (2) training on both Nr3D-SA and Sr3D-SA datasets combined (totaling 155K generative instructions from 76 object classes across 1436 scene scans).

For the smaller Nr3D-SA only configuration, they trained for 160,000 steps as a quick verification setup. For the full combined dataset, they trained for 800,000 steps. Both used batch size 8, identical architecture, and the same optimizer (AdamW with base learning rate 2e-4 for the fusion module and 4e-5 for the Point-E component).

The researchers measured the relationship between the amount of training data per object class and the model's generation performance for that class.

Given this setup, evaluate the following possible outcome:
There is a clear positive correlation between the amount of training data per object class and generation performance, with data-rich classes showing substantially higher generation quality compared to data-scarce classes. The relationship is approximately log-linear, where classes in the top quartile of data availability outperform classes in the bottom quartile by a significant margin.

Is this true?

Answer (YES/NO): NO